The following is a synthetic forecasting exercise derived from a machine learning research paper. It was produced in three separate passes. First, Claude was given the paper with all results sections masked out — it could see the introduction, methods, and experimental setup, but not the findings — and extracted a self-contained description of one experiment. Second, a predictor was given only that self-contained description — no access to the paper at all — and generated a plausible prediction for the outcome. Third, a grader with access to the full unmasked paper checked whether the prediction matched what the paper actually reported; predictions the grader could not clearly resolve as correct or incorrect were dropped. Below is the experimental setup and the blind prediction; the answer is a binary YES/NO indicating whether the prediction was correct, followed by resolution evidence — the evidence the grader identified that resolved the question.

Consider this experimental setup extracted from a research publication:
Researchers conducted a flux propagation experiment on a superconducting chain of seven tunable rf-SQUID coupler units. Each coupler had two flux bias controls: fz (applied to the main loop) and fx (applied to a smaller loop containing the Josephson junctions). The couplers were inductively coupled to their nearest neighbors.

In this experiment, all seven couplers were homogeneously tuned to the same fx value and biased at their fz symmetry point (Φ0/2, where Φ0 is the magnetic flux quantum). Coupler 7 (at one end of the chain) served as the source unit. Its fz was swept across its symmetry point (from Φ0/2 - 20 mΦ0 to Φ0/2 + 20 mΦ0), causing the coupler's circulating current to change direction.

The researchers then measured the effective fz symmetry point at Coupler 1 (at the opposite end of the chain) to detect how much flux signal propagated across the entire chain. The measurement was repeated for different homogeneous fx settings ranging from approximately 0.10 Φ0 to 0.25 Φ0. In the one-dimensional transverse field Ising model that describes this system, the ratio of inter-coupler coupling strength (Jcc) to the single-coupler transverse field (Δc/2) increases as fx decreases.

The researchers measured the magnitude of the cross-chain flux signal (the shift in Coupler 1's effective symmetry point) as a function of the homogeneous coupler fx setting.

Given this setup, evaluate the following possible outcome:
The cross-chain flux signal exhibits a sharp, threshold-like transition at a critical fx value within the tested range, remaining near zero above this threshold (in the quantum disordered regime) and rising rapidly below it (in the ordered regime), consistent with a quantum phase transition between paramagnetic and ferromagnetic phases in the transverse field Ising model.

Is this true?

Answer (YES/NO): YES